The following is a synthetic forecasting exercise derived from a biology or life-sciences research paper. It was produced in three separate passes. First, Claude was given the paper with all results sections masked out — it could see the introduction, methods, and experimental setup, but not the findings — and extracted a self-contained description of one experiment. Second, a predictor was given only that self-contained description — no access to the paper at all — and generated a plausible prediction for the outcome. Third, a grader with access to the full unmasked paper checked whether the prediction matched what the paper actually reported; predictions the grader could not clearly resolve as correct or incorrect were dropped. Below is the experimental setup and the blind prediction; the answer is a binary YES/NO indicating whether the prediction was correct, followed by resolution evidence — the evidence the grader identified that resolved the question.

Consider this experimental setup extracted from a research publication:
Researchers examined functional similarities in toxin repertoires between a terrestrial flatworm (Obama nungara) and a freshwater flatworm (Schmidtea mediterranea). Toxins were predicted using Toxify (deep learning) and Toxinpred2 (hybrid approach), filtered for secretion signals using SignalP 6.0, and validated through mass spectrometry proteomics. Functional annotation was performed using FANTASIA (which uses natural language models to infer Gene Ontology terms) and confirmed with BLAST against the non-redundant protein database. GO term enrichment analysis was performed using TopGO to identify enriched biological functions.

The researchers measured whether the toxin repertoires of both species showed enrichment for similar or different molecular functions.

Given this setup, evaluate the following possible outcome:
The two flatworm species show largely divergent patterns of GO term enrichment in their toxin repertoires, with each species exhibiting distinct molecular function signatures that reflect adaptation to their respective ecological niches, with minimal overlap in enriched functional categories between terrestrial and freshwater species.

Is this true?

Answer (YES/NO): NO